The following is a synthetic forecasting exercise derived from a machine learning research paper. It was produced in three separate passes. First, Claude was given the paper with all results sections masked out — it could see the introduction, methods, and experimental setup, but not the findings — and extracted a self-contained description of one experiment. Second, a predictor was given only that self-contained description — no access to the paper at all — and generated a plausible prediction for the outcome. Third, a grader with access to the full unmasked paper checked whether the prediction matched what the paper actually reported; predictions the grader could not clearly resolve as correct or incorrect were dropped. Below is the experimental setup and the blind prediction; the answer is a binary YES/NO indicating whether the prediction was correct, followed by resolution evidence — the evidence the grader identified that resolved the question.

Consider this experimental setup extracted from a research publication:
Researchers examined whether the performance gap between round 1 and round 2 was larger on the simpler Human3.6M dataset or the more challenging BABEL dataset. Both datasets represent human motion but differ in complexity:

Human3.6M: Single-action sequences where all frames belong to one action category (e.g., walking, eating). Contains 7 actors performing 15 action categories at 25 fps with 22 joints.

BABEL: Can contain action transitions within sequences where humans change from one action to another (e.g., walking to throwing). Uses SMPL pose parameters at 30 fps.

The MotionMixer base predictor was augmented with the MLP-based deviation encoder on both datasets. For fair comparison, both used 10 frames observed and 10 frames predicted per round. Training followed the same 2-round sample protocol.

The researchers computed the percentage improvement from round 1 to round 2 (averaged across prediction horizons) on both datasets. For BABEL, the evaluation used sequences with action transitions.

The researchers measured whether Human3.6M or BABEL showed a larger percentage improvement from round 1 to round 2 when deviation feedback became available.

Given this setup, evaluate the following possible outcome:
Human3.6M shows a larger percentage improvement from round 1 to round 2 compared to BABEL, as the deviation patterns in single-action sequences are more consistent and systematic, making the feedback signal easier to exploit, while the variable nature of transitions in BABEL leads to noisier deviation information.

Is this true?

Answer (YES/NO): NO